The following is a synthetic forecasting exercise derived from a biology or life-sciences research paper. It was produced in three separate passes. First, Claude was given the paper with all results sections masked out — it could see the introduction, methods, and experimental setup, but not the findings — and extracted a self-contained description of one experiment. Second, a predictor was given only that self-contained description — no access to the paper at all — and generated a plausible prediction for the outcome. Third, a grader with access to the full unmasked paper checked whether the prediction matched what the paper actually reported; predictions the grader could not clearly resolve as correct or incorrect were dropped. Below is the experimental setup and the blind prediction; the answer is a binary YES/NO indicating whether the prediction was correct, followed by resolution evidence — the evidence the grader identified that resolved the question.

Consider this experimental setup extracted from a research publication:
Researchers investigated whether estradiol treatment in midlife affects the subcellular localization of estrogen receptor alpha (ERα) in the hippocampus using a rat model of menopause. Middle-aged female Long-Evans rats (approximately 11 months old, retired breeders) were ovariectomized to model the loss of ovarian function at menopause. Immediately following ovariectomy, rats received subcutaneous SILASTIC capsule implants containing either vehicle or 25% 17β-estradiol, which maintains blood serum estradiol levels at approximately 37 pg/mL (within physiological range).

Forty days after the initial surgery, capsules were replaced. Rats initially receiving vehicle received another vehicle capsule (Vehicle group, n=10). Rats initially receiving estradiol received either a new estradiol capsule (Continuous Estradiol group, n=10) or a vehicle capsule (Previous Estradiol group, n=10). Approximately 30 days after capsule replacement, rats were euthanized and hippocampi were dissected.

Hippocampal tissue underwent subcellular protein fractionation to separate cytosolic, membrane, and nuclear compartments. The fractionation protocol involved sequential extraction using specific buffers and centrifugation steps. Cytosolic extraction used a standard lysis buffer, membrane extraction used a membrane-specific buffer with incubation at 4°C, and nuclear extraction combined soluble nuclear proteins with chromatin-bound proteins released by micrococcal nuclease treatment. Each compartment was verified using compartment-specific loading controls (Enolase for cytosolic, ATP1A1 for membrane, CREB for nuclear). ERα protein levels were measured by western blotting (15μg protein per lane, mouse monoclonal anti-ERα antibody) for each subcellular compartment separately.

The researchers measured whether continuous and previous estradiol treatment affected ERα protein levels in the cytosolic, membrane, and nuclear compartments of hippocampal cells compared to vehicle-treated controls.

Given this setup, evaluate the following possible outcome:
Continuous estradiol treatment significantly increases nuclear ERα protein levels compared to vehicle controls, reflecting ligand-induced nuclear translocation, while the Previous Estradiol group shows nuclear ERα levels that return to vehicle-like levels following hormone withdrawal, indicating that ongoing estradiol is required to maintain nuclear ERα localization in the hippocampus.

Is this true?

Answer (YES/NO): NO